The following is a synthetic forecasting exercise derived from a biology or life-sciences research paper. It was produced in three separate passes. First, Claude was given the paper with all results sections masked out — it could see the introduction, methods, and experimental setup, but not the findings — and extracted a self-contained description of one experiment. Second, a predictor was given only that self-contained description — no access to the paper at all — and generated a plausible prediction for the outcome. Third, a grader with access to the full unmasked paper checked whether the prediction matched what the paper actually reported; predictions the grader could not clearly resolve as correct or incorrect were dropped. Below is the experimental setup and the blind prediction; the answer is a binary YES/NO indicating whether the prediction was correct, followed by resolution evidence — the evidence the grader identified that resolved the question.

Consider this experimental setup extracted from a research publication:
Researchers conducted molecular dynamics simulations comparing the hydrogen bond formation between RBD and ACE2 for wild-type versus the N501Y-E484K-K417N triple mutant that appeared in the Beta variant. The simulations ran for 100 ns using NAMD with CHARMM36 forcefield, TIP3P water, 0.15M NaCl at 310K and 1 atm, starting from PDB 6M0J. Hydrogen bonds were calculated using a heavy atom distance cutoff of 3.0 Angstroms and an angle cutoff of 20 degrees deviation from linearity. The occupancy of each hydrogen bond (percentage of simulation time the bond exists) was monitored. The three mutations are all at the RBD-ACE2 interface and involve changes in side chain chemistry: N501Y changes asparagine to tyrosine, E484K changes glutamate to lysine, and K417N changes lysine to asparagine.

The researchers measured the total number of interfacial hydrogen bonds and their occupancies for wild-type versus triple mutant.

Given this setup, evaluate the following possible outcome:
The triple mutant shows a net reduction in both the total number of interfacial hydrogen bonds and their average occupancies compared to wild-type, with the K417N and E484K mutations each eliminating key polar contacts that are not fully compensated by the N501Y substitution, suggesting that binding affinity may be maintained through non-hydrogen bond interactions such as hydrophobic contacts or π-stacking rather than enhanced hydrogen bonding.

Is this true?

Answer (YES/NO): NO